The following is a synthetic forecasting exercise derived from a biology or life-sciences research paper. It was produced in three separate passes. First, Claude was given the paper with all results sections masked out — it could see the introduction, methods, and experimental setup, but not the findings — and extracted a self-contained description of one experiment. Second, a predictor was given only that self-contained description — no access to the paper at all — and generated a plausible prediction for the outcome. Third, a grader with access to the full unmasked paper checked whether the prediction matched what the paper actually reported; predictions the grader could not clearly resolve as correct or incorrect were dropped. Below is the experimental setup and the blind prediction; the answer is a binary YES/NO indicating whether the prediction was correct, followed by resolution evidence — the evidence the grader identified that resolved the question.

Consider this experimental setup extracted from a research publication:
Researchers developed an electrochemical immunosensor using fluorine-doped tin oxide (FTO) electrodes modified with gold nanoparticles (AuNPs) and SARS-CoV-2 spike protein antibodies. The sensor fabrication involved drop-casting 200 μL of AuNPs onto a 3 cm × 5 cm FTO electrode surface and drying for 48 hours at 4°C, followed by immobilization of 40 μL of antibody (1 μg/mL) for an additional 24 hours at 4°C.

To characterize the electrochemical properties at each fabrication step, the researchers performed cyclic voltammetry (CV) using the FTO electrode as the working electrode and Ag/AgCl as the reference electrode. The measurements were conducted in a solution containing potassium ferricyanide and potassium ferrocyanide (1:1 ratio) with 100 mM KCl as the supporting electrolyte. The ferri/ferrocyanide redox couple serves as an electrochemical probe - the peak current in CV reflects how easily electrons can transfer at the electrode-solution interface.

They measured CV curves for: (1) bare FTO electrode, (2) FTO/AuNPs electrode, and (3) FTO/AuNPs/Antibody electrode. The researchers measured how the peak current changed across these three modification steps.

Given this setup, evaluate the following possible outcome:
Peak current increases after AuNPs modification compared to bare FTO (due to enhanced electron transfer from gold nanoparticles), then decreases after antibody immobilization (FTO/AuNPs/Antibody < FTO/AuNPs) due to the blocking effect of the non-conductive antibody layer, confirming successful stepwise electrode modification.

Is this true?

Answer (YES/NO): NO